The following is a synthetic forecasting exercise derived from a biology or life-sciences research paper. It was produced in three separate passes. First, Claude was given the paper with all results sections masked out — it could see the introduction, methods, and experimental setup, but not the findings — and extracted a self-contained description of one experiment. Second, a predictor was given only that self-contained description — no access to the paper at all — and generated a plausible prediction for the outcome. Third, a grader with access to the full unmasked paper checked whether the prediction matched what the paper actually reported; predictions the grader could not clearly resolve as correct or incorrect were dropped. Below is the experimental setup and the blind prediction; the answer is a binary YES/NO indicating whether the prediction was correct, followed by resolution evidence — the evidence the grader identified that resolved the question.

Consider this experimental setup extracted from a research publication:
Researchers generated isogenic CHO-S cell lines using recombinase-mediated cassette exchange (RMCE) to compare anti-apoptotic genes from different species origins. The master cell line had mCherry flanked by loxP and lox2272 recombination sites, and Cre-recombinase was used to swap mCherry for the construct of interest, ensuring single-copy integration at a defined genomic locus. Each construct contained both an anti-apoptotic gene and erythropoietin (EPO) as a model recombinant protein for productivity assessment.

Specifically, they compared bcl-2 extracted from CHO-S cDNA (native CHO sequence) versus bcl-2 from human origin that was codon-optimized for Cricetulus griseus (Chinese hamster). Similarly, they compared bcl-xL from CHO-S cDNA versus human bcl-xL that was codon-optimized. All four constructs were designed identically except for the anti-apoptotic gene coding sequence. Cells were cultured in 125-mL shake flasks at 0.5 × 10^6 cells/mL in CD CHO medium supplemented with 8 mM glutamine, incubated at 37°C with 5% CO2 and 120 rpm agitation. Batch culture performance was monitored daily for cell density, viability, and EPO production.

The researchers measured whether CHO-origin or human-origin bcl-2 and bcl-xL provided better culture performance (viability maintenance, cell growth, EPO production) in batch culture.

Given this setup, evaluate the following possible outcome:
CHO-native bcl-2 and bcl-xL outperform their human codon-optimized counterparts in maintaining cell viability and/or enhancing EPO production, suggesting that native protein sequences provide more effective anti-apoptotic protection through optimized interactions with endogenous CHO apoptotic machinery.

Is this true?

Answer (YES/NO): NO